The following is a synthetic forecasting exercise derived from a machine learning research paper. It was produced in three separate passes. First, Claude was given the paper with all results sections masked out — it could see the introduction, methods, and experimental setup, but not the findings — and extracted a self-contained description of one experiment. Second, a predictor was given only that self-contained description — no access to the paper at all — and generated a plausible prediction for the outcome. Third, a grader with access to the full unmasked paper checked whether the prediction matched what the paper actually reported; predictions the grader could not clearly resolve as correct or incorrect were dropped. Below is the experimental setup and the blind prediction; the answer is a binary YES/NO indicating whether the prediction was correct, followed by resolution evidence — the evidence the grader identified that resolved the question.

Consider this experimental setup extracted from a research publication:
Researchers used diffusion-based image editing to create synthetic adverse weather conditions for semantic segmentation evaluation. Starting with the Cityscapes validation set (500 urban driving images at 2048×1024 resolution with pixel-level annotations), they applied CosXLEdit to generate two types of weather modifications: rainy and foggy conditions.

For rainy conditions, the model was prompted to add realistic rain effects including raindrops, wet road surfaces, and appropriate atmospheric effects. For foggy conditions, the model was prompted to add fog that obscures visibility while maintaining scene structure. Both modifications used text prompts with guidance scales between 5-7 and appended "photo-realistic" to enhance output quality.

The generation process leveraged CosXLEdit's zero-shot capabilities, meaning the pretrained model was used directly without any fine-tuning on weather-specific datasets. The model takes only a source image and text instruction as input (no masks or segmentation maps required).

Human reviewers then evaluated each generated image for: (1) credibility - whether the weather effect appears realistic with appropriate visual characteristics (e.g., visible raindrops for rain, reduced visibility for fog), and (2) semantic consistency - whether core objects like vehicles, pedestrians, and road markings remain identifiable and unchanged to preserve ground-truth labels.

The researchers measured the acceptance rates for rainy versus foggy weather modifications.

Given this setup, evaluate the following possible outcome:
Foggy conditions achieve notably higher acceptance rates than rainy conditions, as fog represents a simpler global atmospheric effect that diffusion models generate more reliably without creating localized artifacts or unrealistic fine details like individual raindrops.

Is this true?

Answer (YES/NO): NO